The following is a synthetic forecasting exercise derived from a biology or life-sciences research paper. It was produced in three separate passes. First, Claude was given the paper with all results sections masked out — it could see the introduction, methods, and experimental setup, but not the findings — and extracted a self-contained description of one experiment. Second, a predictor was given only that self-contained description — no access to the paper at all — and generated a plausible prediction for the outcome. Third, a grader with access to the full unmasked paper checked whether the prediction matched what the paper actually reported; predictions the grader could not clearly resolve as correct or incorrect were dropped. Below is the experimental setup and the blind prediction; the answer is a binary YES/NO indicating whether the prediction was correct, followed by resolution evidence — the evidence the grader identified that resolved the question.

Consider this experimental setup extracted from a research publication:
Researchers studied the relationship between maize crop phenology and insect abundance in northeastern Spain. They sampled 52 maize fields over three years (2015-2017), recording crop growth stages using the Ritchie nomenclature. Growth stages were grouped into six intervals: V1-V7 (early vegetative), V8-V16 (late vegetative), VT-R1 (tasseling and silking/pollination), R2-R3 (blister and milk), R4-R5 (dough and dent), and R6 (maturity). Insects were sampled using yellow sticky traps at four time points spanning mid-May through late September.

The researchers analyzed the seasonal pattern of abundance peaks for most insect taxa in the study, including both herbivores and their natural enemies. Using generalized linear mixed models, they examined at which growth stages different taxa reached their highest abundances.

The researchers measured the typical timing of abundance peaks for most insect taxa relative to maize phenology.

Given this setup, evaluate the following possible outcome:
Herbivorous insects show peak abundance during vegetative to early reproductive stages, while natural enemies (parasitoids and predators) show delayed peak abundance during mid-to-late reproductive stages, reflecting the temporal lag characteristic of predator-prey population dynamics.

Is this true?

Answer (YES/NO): NO